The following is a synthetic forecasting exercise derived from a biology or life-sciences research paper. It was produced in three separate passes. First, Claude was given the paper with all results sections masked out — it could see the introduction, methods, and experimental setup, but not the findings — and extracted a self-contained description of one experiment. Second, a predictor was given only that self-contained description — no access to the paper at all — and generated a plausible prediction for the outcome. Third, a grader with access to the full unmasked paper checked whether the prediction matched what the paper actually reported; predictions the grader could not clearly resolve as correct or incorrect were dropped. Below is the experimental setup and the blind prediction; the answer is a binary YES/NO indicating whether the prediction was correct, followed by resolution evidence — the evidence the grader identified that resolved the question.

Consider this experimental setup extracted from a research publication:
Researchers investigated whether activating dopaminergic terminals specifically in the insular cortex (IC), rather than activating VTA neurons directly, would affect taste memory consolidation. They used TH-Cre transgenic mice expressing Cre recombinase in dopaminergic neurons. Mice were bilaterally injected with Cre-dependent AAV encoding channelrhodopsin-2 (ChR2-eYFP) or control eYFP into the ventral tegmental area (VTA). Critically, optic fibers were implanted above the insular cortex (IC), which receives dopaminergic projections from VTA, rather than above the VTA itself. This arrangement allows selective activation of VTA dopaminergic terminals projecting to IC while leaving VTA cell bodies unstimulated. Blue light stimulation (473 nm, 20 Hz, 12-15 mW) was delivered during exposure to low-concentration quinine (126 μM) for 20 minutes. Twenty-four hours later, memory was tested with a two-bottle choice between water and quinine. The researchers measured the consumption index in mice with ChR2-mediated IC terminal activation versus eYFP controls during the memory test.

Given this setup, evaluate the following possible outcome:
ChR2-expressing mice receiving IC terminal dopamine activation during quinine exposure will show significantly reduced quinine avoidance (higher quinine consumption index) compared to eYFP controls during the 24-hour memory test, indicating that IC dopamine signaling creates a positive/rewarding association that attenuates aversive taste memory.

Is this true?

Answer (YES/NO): NO